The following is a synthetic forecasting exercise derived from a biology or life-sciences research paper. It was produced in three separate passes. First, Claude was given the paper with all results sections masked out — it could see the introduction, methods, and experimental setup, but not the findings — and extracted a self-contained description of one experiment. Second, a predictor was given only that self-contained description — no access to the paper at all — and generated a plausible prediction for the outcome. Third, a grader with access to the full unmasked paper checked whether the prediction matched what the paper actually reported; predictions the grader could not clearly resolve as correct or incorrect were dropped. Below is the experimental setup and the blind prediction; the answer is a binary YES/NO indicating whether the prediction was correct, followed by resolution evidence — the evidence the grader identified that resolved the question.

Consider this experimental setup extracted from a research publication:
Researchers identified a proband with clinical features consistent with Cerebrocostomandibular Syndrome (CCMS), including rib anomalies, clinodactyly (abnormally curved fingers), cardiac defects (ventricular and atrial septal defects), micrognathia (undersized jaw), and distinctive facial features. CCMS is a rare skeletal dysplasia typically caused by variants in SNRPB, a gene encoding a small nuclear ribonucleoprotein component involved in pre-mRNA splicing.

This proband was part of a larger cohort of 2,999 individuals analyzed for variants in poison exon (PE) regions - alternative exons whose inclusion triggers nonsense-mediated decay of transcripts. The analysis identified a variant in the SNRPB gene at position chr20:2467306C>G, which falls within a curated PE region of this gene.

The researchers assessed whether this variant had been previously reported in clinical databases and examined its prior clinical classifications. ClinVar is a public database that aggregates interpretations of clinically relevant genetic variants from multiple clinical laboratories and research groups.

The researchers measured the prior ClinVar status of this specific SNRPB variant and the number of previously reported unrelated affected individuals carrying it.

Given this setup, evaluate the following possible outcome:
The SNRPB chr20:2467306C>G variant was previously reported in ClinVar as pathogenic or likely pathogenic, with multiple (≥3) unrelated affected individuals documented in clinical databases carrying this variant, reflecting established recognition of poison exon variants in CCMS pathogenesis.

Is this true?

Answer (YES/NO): YES